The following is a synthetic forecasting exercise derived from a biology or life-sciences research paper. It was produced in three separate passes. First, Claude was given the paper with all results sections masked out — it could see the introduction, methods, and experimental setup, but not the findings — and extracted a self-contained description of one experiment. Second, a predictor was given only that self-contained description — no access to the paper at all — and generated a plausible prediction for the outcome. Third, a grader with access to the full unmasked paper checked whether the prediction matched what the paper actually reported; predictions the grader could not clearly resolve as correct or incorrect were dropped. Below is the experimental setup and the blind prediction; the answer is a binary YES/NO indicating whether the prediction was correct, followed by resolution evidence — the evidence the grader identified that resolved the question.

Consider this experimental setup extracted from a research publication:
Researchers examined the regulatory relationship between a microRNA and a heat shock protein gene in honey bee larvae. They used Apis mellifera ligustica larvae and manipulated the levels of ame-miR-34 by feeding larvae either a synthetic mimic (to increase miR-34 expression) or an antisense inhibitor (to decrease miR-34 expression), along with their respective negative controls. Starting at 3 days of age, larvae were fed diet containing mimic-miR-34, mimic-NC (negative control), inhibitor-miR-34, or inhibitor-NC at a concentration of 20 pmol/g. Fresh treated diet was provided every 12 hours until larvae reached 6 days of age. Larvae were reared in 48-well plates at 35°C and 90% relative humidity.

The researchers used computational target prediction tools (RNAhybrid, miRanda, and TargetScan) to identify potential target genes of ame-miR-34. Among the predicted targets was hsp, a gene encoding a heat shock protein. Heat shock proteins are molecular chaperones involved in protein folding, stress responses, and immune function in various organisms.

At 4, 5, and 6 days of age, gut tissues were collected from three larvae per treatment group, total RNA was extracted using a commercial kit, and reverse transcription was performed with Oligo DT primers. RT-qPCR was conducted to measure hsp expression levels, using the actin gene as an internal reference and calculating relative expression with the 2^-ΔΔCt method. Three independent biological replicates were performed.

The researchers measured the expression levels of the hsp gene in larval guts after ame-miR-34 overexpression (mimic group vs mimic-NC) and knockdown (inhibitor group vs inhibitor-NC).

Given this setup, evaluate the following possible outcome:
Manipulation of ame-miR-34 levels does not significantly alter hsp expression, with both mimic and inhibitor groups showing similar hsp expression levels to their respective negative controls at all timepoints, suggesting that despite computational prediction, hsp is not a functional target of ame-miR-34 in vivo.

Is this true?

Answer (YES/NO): NO